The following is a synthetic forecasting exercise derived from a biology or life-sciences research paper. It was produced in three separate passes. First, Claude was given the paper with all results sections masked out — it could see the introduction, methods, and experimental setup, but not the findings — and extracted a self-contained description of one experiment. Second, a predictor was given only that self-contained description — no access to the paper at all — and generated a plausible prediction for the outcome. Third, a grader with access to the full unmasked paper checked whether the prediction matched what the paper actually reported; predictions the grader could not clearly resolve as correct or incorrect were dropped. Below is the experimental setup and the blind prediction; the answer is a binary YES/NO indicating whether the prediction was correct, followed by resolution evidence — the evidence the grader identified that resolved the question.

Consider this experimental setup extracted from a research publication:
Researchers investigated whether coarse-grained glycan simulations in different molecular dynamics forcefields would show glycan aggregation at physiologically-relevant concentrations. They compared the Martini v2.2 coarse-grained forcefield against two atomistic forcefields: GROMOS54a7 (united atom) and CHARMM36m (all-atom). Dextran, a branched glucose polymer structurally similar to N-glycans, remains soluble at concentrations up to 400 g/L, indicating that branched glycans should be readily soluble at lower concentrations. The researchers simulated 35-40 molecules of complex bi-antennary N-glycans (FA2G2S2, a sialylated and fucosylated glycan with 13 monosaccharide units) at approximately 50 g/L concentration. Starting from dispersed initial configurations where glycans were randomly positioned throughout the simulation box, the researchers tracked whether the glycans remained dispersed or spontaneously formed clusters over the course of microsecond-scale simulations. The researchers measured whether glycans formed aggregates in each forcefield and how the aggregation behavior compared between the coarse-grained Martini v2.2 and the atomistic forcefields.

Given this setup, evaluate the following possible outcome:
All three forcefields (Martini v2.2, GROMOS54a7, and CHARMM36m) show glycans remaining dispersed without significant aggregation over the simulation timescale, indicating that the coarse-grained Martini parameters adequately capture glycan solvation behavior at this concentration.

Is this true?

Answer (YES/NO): NO